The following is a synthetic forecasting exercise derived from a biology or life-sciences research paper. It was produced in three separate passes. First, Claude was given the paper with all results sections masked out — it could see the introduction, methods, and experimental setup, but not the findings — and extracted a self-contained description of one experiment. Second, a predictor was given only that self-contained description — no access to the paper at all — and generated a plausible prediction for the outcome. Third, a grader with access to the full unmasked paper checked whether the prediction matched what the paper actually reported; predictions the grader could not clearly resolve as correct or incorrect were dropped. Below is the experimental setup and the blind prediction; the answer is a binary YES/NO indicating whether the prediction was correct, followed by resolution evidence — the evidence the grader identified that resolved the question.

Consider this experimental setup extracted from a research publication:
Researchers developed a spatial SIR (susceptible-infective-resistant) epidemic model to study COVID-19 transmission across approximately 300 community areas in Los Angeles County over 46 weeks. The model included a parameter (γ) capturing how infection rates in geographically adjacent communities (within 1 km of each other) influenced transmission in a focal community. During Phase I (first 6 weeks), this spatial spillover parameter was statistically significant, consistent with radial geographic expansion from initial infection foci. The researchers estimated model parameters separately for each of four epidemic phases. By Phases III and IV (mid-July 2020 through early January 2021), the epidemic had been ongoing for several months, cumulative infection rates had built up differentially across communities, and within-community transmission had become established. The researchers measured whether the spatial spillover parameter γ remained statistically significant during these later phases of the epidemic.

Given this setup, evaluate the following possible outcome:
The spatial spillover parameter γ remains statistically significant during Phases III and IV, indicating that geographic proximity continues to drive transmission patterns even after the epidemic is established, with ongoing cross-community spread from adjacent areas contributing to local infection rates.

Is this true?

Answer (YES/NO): NO